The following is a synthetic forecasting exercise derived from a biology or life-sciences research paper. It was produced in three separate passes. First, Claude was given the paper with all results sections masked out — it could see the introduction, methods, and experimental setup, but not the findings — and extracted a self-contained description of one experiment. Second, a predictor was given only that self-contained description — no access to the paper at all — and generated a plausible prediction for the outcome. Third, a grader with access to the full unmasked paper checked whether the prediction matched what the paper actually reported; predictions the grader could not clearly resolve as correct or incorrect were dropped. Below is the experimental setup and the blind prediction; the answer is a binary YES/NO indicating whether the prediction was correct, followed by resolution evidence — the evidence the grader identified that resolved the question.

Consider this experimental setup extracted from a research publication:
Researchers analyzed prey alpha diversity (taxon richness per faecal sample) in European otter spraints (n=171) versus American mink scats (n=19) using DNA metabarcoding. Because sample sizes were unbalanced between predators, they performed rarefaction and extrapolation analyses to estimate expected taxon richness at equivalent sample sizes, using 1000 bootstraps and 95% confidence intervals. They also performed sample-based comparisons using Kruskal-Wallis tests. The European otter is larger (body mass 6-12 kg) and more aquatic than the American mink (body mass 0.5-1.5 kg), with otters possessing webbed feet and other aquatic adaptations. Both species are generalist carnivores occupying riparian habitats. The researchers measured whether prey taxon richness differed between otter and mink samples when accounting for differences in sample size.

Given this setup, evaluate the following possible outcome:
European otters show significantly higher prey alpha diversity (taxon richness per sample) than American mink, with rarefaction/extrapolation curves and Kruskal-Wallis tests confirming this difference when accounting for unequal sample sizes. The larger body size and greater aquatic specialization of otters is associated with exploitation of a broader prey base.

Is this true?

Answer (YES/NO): YES